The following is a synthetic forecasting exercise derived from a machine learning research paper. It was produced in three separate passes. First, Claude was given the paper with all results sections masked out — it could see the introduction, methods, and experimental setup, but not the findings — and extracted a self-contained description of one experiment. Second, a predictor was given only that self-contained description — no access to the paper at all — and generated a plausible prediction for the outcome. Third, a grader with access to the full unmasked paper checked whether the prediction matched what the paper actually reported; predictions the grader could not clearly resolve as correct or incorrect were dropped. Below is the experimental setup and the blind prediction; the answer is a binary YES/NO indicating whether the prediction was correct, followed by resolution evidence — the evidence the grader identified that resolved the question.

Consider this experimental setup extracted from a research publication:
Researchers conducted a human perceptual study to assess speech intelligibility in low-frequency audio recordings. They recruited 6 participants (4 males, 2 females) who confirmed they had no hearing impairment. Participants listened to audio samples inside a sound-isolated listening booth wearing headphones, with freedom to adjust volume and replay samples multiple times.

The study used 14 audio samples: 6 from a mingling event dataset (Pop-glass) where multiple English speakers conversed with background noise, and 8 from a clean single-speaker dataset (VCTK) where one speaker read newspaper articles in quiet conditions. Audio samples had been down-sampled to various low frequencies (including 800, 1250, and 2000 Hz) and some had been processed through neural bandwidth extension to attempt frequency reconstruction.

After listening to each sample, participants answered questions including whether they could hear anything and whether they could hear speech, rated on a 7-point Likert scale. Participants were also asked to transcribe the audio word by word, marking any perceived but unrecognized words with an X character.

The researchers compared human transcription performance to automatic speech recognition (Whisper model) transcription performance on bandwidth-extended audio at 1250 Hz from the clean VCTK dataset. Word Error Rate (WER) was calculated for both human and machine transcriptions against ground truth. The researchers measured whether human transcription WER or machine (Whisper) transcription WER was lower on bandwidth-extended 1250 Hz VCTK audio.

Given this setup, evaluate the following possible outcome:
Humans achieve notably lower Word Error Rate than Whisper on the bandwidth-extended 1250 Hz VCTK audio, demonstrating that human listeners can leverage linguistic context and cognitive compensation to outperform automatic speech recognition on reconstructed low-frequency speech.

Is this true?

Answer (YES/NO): NO